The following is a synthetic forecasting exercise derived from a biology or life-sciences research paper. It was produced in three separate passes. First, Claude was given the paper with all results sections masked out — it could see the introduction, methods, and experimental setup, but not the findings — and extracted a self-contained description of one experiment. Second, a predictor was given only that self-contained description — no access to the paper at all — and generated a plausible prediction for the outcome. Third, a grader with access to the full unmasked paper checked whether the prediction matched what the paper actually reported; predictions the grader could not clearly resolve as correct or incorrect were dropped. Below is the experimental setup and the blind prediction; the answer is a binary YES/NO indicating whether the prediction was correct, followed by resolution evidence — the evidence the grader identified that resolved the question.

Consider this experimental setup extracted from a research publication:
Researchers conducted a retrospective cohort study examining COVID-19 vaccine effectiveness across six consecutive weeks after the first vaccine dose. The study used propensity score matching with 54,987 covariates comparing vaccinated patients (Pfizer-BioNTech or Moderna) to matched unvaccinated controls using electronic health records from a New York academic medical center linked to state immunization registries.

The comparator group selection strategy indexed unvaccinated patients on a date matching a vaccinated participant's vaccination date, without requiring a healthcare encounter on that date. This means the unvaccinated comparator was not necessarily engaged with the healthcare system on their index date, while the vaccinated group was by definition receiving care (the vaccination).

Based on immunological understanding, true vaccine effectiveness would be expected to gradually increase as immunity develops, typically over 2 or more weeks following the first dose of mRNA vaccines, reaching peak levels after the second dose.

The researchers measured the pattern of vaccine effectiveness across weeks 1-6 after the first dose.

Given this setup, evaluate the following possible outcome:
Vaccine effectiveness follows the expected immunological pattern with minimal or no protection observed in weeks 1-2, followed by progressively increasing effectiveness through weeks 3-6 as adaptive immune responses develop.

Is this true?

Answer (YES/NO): NO